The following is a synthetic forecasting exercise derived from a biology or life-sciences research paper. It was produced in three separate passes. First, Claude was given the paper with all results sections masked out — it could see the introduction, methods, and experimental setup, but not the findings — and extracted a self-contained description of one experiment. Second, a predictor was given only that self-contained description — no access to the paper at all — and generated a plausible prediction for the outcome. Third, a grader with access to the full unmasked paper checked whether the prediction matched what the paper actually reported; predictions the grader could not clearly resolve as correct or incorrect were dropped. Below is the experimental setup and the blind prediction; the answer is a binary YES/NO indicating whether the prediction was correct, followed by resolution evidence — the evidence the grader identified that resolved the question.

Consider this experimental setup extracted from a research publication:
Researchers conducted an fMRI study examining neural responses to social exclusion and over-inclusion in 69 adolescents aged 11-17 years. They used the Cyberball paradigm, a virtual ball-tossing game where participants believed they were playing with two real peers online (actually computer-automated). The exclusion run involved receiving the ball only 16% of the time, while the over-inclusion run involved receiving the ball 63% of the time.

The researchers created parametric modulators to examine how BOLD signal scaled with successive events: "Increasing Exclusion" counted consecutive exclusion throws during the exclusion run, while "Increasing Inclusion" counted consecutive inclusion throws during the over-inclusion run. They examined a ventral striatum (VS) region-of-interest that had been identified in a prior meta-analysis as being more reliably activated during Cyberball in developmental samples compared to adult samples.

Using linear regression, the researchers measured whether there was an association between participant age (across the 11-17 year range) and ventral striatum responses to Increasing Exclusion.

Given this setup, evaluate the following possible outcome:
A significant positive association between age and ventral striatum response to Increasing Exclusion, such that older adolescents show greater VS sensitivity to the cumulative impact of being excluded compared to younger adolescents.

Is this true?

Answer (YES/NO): NO